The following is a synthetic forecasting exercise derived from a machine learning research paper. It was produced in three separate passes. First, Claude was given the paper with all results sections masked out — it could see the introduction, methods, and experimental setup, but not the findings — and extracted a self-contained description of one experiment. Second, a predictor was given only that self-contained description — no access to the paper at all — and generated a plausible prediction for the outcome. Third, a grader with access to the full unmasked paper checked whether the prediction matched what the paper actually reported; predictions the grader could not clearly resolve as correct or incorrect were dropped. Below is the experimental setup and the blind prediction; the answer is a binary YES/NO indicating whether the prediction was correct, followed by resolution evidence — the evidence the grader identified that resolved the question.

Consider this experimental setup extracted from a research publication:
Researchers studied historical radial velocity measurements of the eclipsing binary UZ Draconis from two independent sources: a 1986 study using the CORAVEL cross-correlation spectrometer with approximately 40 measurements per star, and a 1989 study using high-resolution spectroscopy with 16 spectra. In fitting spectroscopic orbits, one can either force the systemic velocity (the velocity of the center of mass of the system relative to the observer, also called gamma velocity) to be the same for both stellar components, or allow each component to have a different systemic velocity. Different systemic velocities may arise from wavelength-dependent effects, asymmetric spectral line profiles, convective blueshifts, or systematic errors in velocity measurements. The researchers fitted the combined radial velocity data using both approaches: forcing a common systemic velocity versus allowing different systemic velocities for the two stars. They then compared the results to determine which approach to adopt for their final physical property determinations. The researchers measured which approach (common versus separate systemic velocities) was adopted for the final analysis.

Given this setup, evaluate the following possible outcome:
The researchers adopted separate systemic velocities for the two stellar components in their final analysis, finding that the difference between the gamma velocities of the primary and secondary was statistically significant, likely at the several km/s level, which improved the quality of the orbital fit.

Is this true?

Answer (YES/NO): NO